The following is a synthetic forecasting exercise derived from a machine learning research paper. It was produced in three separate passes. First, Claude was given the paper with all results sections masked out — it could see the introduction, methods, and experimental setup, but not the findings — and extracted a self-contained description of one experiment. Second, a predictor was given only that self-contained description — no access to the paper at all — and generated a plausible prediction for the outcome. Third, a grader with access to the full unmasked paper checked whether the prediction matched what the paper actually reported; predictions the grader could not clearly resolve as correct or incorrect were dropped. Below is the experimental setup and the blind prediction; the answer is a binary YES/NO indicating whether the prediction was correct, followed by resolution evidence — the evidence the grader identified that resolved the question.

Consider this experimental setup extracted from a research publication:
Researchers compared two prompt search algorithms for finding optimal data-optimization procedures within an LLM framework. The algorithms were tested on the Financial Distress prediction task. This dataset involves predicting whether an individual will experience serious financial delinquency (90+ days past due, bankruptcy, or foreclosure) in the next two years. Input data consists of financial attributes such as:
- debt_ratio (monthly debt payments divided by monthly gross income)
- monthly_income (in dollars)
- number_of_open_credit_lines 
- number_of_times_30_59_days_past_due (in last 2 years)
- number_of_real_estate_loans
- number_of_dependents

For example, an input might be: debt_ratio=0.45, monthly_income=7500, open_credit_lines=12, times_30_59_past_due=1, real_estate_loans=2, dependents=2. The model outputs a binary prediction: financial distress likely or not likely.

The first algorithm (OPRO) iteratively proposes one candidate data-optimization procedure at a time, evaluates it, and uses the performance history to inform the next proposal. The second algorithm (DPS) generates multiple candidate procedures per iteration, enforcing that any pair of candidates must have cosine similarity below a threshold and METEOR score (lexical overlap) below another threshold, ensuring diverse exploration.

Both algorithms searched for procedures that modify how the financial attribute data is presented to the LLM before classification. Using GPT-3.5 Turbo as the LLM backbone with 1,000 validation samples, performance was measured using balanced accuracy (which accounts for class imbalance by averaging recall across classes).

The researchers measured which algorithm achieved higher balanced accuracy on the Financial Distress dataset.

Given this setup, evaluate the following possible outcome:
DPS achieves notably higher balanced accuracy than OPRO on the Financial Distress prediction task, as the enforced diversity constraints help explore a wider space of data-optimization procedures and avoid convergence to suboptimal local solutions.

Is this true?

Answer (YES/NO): NO